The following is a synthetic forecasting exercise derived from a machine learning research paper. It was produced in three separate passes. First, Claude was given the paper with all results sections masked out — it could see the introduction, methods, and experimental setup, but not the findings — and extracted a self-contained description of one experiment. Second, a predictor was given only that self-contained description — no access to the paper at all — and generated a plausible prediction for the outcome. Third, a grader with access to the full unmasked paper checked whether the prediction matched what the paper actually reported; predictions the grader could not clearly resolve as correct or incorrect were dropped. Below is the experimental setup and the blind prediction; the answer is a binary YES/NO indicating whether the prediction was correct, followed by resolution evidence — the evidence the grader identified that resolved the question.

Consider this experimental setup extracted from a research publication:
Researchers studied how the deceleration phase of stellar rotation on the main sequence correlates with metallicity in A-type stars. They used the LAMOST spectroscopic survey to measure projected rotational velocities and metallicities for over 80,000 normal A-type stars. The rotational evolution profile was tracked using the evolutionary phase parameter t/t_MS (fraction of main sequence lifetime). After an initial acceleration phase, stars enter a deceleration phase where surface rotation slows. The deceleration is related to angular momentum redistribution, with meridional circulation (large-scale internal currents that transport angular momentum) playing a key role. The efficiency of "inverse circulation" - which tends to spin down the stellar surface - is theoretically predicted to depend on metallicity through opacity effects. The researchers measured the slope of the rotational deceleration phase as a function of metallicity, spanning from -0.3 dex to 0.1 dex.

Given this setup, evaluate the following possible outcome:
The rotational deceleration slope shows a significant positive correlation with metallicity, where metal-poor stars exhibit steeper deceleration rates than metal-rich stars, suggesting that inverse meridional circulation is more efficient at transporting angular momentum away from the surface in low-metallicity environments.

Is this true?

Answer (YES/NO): NO